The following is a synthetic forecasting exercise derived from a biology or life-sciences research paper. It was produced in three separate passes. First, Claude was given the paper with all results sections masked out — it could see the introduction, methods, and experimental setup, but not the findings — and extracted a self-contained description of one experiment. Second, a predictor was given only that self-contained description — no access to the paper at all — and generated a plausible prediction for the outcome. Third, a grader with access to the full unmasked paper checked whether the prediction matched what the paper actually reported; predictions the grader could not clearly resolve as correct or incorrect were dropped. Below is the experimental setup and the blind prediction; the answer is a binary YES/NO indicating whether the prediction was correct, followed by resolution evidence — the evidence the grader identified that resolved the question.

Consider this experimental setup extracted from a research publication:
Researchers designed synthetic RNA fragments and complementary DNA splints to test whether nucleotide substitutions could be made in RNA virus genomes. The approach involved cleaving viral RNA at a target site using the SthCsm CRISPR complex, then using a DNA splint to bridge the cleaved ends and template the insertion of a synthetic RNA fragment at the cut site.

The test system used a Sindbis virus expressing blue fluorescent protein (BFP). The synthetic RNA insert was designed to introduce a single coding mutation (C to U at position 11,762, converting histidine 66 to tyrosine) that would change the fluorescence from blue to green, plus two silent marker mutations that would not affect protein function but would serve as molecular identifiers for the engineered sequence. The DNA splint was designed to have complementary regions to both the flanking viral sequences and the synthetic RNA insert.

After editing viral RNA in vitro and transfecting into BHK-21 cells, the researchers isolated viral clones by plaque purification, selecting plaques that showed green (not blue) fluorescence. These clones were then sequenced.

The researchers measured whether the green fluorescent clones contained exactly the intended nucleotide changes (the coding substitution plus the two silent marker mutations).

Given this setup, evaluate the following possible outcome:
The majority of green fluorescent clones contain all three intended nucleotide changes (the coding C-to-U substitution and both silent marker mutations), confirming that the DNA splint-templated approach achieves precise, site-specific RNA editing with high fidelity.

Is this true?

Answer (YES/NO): YES